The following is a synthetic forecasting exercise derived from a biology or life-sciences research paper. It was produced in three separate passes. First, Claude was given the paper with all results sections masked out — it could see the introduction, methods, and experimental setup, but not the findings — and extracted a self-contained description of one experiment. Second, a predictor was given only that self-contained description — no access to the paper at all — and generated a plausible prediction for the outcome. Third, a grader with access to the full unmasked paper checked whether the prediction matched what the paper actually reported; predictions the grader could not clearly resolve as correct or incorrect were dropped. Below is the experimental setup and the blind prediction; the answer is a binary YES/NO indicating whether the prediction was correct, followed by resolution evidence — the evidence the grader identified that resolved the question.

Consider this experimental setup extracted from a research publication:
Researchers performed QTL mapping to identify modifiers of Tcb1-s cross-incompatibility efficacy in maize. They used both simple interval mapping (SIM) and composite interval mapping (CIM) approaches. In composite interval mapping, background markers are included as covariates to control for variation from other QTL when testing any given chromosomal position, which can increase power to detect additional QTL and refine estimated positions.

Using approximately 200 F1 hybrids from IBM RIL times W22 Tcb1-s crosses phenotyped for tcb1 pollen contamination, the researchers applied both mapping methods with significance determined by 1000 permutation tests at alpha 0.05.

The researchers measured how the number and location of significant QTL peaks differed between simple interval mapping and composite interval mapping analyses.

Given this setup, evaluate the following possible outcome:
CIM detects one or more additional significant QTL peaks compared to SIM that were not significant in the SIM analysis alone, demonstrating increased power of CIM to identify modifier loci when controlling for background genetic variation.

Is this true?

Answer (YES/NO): NO